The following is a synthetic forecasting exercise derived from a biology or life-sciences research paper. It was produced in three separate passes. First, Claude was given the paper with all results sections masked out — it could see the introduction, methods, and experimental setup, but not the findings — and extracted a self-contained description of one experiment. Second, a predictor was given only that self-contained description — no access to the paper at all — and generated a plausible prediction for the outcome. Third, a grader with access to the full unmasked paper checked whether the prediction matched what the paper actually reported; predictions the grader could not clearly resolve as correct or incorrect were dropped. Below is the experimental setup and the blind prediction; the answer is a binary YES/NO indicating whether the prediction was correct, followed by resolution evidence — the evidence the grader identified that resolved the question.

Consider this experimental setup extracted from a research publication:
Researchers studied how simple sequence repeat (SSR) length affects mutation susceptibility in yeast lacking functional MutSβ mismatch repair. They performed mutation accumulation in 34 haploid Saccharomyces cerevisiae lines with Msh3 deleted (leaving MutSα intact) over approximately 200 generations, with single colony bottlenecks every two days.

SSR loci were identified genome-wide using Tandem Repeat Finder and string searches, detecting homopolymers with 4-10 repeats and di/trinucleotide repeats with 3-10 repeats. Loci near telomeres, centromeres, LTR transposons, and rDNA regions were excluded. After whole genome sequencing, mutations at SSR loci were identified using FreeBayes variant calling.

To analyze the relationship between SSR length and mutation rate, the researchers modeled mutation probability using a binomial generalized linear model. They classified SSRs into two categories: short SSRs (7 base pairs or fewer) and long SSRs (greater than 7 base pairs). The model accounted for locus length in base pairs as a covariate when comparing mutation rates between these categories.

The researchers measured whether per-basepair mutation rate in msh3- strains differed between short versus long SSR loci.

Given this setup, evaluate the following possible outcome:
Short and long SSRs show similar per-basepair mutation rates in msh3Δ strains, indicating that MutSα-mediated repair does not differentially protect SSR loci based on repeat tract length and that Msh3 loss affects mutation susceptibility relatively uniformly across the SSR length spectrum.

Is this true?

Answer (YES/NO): NO